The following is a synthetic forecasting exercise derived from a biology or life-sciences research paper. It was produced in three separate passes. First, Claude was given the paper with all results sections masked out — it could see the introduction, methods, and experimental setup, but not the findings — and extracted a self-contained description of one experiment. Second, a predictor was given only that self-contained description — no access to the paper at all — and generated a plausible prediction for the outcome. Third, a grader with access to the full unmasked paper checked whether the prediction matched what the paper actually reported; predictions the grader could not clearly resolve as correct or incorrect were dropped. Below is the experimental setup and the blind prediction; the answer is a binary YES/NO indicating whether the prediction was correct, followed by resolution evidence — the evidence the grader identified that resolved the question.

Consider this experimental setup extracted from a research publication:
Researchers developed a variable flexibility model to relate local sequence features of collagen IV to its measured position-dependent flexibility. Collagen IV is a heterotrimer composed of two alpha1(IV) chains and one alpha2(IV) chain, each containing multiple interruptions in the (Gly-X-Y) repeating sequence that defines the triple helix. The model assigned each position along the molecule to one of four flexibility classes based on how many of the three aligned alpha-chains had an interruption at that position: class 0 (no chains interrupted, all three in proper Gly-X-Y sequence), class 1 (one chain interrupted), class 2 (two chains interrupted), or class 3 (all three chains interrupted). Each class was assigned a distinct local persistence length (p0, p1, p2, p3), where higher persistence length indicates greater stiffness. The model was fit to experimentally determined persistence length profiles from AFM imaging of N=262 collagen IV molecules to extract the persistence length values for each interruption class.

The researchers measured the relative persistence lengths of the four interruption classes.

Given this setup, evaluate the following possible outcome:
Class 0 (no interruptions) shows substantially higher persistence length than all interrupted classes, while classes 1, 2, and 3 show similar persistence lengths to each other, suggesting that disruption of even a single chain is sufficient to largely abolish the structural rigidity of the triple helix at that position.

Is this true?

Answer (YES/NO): NO